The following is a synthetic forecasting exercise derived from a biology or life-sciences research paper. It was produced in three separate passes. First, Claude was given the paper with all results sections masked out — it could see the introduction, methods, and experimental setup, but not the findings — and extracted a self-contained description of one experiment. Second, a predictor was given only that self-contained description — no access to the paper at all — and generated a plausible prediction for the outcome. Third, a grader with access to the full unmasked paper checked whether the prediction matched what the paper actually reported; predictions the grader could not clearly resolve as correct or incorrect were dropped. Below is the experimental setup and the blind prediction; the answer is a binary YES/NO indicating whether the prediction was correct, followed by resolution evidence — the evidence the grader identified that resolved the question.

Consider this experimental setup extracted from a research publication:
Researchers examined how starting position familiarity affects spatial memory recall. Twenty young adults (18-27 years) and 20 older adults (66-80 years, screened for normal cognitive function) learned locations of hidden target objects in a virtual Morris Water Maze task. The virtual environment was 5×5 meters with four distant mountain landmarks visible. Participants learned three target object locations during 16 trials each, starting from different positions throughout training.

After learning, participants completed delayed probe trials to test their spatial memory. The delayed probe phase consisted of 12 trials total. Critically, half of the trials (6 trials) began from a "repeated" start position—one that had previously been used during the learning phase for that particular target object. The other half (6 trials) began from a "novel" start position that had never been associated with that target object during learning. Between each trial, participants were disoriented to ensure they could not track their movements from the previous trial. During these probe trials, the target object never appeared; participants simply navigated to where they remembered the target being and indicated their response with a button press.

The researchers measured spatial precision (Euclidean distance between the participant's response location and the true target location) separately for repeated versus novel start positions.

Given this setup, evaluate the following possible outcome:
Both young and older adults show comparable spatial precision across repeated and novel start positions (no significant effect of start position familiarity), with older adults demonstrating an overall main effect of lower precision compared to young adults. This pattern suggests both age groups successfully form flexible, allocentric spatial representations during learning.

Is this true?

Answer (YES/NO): NO